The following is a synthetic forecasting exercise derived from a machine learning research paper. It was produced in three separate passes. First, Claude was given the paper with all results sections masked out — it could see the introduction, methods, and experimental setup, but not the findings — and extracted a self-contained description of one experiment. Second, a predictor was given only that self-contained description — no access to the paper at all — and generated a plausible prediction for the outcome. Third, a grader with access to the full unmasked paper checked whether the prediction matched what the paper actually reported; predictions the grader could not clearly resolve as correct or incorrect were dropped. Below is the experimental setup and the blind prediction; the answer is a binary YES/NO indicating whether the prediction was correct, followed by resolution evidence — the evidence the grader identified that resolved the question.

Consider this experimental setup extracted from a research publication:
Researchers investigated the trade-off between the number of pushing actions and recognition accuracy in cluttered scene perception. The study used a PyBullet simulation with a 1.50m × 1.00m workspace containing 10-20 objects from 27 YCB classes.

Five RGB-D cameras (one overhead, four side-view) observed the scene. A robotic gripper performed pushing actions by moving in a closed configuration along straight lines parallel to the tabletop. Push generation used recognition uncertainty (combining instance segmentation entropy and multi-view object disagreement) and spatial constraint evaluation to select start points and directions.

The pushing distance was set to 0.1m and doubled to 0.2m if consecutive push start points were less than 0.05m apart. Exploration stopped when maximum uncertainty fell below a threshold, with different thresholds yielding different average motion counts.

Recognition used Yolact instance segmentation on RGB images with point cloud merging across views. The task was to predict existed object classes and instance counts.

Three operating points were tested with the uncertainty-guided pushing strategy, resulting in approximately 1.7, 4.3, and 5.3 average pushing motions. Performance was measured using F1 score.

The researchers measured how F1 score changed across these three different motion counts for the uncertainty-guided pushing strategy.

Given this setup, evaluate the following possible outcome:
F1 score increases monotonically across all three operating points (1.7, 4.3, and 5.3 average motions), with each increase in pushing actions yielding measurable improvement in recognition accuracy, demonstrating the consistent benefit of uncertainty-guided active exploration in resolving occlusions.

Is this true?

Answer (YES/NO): YES